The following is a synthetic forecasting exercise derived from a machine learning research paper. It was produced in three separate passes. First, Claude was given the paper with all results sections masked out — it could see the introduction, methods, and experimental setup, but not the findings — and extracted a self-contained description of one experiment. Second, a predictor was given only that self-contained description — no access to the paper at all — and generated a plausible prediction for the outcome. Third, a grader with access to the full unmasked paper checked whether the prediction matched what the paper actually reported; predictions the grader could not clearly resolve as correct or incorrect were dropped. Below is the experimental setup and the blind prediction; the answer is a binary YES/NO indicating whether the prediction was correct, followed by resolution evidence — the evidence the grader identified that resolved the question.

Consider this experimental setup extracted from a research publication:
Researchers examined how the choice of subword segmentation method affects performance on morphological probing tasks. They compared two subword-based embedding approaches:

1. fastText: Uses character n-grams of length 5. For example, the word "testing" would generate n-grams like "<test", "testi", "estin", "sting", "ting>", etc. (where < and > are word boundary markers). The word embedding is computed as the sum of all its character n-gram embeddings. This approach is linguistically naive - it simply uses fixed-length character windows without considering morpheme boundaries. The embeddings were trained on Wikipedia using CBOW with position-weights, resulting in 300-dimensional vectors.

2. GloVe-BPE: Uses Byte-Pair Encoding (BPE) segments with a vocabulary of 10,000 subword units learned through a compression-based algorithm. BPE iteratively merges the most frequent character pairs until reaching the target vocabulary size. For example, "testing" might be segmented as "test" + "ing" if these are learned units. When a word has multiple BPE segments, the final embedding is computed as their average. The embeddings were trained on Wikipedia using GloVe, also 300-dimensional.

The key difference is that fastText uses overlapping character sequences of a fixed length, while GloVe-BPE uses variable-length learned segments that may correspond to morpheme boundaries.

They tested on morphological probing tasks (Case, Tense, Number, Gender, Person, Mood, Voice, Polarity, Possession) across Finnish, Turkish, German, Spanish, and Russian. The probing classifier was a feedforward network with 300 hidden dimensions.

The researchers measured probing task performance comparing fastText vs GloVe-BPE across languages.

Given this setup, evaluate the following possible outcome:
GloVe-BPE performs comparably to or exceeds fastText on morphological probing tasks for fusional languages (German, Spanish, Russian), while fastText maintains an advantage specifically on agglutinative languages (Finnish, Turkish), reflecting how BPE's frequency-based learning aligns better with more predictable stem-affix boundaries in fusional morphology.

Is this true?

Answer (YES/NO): NO